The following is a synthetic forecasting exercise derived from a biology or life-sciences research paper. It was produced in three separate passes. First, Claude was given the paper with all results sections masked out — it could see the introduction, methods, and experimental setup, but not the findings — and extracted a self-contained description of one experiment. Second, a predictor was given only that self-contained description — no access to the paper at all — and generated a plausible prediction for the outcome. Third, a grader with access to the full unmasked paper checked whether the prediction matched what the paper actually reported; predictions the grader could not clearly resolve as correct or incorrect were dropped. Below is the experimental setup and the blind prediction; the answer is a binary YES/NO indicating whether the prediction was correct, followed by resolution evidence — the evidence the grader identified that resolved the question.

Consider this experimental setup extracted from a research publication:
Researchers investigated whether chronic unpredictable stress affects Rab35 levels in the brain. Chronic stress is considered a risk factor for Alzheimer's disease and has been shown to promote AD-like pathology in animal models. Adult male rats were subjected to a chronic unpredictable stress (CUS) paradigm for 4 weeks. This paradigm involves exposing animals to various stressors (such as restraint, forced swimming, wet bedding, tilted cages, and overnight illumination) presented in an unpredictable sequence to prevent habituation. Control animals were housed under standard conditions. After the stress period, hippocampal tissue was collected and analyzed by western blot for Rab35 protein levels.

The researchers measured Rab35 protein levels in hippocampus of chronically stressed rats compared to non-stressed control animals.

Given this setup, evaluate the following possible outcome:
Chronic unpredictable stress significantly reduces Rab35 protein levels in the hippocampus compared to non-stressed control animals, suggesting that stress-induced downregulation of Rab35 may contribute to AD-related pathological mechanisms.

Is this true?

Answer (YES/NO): YES